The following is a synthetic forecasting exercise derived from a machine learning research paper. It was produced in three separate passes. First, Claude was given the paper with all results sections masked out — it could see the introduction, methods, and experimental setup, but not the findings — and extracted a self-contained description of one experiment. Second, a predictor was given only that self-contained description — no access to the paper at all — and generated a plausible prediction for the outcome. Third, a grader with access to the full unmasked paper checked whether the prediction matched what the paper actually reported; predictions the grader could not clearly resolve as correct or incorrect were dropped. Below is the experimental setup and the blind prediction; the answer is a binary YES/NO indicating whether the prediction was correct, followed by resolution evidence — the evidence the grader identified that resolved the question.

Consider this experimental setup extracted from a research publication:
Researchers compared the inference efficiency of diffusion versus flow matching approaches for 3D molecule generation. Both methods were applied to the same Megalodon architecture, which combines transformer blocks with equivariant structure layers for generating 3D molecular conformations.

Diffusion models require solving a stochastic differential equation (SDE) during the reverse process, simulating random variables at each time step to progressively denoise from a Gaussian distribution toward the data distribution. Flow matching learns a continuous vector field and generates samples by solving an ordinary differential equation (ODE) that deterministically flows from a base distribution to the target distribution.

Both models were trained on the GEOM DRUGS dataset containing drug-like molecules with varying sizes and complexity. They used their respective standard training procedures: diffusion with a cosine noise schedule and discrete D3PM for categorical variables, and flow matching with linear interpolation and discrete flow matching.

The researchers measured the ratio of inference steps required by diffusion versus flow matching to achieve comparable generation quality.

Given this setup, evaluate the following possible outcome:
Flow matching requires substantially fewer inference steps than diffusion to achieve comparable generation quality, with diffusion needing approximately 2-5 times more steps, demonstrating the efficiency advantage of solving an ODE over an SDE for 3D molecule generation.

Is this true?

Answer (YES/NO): NO